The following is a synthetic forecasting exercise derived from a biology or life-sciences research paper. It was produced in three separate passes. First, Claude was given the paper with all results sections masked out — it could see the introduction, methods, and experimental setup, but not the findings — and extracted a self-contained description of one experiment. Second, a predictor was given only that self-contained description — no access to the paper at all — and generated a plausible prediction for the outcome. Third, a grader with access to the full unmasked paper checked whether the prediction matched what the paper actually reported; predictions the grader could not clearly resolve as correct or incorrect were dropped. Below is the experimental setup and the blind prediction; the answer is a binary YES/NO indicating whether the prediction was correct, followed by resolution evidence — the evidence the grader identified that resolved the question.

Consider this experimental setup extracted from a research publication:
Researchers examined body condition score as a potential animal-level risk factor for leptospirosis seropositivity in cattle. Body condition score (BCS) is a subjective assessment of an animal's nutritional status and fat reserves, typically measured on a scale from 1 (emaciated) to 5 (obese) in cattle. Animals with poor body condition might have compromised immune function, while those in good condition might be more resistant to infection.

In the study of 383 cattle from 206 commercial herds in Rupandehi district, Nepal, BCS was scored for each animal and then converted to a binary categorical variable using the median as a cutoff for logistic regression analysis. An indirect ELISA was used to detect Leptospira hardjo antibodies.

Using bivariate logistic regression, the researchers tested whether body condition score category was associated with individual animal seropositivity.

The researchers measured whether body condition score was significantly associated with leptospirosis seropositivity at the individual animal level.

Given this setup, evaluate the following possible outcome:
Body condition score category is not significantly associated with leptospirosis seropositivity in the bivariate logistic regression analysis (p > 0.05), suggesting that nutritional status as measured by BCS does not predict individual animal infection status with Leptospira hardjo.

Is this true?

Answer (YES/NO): YES